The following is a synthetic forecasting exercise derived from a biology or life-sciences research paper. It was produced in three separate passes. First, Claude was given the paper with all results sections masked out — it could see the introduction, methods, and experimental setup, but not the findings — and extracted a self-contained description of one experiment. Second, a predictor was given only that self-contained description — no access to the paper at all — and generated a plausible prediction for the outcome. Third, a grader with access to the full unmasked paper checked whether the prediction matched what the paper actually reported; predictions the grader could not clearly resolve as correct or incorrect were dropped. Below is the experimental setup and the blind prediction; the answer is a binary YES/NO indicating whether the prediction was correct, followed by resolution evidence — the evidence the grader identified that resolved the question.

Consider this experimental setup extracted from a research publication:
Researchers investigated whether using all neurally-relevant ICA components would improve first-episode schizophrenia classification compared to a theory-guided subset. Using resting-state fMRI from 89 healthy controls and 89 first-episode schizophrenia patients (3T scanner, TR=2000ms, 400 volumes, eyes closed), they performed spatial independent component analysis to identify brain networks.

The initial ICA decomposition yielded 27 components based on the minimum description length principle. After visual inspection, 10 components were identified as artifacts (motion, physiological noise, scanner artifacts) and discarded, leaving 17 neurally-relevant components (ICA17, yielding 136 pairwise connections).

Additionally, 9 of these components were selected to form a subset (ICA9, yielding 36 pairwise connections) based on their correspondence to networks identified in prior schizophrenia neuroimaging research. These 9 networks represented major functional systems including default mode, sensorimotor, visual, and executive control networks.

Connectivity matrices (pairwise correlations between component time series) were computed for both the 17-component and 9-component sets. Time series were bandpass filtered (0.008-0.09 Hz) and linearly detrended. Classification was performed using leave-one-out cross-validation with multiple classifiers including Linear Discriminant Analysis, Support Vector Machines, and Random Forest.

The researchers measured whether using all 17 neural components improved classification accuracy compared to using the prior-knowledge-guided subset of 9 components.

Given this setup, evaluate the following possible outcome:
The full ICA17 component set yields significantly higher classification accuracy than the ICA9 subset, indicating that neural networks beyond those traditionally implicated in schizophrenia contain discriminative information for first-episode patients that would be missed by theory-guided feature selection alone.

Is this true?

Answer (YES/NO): NO